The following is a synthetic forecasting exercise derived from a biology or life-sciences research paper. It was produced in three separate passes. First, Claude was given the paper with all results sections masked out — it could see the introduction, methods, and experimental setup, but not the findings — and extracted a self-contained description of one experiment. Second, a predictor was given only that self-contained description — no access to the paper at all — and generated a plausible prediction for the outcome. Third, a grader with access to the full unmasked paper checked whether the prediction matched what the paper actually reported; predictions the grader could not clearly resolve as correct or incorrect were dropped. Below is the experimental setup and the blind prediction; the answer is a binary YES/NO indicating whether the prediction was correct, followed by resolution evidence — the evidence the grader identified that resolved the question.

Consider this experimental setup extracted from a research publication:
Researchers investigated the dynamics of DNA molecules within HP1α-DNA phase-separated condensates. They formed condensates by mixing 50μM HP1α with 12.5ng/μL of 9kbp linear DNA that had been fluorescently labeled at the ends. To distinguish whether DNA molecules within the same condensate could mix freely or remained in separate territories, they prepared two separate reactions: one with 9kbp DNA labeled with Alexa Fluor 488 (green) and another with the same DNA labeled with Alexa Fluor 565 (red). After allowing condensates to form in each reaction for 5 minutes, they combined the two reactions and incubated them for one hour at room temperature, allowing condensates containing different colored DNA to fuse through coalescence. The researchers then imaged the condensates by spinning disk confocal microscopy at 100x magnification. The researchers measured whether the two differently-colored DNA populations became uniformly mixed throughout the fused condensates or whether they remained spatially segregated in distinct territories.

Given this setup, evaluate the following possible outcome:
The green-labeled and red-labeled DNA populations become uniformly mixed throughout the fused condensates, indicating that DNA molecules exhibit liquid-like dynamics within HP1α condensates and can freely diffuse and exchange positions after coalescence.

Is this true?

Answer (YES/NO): NO